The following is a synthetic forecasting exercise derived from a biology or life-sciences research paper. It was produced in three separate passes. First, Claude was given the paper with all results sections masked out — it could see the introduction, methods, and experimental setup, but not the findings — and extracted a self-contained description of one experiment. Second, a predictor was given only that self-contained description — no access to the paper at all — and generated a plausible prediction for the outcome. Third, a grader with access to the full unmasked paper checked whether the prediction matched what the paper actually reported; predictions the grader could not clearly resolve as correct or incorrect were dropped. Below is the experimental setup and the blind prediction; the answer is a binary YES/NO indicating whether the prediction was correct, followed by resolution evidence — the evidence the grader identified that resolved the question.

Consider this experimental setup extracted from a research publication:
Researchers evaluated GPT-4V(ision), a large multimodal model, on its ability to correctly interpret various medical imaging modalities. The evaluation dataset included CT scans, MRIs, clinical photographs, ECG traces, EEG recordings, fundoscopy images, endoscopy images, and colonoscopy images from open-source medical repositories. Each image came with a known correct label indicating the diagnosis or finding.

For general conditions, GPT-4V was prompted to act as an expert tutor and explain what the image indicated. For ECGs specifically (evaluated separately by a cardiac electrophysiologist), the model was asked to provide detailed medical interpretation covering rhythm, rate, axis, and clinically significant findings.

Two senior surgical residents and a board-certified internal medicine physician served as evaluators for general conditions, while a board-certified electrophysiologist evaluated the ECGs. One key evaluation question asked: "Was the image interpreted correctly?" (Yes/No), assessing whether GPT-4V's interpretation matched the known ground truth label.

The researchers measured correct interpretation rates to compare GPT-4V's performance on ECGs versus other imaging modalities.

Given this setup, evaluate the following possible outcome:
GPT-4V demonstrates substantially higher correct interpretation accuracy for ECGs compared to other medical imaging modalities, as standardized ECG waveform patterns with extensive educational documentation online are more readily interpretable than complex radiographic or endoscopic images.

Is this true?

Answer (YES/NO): NO